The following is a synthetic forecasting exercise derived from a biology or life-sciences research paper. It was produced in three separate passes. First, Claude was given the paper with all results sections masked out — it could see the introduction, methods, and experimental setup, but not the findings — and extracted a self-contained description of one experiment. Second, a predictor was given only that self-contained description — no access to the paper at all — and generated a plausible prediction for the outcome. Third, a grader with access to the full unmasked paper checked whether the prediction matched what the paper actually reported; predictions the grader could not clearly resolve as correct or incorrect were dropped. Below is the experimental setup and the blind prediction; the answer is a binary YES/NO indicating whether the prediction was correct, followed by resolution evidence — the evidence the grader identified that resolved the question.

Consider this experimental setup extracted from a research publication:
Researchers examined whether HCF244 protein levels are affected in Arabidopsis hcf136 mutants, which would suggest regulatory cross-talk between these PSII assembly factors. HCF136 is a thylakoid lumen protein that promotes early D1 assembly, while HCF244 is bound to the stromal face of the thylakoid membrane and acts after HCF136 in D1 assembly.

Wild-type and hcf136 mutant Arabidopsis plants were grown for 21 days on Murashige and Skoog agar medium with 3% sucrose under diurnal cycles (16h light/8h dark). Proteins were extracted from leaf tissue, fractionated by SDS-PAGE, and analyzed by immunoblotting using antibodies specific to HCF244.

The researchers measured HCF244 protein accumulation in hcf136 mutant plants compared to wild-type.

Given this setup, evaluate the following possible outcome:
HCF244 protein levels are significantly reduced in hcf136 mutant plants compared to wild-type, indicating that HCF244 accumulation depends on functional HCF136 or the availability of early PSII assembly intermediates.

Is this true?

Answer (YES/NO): NO